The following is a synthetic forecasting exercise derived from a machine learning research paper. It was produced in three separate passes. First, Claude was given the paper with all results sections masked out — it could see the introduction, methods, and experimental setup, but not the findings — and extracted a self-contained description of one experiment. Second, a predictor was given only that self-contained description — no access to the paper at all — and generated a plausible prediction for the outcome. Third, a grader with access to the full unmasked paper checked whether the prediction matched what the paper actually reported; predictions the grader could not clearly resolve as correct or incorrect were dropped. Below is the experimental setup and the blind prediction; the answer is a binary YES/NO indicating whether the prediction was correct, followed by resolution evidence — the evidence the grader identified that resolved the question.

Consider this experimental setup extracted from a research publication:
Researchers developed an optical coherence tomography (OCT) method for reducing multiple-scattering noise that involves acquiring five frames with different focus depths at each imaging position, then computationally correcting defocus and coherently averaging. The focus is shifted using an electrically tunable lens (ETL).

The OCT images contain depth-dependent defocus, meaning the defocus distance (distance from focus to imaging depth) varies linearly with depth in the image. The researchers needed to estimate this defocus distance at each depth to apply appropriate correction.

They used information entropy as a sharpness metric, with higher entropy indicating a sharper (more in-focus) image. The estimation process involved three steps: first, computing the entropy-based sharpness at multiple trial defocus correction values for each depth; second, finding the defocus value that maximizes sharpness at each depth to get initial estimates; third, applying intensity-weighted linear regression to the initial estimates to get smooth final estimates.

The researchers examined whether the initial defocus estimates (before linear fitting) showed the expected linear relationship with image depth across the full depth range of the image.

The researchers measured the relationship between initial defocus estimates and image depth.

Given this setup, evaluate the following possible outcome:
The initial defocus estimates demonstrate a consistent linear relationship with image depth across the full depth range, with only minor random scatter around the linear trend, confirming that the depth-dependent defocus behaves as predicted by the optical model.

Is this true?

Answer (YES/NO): NO